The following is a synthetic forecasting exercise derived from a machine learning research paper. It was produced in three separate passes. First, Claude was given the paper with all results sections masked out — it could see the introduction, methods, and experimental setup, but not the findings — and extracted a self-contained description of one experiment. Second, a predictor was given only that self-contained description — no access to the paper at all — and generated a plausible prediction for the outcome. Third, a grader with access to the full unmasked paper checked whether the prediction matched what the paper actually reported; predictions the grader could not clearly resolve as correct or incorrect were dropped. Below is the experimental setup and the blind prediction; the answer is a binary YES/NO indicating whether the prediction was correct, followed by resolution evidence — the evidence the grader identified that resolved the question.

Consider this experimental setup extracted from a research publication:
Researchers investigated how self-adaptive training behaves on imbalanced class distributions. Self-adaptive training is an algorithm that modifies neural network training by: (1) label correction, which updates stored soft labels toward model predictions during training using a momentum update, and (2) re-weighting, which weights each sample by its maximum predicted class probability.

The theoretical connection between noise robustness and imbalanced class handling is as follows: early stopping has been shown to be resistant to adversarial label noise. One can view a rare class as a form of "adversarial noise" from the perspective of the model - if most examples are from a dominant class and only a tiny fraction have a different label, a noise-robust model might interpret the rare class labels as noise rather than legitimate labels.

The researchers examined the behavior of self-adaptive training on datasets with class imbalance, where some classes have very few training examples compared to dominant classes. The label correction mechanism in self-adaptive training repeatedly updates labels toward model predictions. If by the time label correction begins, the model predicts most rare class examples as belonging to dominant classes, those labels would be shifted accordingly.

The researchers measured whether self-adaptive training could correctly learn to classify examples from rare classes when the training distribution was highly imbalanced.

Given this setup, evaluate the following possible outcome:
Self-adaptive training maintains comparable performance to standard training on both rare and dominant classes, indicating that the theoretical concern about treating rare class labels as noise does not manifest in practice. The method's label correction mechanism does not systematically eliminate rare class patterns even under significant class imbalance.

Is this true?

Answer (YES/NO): NO